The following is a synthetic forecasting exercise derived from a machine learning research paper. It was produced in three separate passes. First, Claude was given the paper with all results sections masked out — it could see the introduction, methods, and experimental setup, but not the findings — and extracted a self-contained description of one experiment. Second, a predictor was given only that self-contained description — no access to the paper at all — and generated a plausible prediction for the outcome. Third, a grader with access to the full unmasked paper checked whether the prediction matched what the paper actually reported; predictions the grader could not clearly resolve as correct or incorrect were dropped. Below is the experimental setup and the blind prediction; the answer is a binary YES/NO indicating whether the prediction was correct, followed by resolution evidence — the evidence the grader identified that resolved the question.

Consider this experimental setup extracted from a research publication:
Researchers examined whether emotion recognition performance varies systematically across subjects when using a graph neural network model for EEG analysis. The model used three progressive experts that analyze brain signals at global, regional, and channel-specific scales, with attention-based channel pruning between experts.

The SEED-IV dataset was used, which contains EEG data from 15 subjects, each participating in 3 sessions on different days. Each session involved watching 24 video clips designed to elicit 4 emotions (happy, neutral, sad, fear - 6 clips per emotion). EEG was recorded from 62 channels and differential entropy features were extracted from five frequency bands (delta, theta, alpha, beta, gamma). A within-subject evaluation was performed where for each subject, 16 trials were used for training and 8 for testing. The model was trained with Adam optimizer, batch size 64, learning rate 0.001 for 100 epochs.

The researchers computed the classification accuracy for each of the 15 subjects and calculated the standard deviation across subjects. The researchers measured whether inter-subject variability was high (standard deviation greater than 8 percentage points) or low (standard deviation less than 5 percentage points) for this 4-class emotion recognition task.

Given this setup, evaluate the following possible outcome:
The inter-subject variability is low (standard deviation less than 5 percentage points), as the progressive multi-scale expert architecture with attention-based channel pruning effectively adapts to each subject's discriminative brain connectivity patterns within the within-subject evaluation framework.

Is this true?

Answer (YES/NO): NO